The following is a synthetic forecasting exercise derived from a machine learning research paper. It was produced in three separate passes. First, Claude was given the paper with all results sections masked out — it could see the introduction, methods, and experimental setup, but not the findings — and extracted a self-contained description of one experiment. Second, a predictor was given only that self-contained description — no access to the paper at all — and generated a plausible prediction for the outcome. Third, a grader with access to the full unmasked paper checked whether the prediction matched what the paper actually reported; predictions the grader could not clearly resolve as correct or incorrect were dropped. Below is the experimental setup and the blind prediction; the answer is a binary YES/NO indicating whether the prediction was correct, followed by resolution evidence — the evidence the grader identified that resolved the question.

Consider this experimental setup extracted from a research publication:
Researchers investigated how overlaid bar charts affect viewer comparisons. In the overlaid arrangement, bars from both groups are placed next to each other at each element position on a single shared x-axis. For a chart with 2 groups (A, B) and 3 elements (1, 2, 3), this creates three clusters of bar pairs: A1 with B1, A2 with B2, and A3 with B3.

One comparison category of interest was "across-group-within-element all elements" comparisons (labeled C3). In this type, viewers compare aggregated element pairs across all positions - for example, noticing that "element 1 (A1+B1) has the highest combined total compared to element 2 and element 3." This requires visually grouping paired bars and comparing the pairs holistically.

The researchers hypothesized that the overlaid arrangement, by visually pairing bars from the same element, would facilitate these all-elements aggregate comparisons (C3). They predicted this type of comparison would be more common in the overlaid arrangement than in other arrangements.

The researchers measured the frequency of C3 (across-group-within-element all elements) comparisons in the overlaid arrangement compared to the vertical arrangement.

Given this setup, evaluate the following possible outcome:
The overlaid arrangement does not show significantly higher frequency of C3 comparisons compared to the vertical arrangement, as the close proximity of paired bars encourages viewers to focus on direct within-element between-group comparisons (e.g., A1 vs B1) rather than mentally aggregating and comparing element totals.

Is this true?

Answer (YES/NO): NO